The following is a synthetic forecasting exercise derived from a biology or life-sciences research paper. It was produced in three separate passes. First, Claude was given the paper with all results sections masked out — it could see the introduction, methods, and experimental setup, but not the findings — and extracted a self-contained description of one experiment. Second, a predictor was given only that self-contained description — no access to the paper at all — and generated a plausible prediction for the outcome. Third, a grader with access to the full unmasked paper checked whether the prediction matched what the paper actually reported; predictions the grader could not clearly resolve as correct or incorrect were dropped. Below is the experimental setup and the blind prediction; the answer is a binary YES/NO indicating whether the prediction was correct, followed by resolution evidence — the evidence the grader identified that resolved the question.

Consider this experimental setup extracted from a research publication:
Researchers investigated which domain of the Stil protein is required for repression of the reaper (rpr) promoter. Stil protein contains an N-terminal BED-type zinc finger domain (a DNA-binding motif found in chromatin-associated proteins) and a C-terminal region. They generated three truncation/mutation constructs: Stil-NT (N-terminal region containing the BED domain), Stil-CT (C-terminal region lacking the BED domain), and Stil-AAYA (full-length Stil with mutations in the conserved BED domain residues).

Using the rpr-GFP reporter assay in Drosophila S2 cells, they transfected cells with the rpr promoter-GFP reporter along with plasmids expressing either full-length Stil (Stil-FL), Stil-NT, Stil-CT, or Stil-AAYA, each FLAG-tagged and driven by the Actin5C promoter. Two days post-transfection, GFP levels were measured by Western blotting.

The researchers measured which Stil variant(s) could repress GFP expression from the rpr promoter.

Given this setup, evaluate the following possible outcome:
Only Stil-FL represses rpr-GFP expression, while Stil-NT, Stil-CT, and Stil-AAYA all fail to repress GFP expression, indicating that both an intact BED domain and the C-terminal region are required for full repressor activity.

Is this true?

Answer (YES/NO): NO